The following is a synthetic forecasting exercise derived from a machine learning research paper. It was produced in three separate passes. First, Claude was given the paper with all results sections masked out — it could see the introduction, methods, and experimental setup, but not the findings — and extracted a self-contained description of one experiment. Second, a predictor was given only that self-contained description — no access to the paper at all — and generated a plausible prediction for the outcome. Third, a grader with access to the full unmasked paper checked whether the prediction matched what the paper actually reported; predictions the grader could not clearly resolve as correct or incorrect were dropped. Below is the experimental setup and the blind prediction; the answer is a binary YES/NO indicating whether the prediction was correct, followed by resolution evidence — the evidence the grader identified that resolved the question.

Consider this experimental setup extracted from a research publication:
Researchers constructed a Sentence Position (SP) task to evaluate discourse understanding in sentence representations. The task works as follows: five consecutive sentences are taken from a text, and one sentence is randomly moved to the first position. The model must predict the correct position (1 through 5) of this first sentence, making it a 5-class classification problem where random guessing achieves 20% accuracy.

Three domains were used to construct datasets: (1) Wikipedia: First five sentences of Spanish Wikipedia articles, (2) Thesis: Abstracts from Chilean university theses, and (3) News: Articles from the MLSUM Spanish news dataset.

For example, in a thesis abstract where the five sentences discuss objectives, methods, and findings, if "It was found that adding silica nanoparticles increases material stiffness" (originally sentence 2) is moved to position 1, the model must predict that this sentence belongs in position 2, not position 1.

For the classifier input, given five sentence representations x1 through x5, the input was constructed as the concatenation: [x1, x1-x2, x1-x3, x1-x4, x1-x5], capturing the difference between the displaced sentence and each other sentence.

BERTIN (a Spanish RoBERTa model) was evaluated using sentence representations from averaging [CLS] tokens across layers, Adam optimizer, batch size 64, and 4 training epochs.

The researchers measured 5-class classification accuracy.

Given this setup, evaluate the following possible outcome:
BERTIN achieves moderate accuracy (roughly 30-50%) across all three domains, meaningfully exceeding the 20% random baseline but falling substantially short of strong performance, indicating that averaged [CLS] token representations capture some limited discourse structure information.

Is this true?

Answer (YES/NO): YES